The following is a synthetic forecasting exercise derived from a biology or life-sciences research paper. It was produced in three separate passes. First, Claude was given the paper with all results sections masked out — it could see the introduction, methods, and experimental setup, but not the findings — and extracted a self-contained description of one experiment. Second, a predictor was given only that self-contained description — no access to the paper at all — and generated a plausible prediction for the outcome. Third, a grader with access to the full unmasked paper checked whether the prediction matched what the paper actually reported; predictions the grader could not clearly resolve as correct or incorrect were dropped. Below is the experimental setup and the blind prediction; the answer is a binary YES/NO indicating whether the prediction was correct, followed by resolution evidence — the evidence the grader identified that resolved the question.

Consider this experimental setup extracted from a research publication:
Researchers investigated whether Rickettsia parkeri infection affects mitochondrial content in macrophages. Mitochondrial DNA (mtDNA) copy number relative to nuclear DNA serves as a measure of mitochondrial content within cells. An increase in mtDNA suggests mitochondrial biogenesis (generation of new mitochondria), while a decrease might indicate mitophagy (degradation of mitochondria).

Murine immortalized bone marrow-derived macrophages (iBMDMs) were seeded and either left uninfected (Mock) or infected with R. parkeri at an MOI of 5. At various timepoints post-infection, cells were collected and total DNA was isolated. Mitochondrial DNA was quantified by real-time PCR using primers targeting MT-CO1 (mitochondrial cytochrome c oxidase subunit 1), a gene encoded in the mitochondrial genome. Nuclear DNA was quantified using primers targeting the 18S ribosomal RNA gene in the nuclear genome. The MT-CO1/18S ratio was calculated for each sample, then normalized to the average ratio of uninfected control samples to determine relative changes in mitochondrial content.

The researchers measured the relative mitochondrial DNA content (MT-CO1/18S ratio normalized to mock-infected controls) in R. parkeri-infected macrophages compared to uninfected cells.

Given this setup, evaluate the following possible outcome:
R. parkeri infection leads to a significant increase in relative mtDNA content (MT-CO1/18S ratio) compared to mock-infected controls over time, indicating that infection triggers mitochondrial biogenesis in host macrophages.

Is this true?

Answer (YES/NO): YES